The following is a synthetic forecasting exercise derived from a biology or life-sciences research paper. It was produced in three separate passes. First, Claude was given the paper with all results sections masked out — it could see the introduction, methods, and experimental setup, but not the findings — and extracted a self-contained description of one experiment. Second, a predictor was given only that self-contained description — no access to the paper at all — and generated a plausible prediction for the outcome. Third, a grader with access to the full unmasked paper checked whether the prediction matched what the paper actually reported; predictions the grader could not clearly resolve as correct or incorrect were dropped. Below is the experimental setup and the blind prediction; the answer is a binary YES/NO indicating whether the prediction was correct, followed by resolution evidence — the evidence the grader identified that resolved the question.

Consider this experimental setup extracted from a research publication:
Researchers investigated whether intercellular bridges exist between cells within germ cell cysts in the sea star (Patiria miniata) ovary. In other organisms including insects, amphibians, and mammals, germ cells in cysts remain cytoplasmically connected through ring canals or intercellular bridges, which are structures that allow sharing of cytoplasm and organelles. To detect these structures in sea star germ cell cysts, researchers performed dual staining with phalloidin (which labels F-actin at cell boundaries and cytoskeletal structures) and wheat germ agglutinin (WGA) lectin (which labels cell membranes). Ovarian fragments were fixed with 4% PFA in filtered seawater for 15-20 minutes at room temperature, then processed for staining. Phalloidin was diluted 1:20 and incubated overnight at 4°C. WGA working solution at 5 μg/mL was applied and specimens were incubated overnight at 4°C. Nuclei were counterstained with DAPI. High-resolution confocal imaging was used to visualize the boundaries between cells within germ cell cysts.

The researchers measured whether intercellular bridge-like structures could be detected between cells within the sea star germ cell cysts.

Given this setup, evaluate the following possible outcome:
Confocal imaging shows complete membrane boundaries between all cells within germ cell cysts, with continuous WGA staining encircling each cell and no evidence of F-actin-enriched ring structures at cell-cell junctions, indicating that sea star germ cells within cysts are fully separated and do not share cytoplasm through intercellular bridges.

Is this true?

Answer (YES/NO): NO